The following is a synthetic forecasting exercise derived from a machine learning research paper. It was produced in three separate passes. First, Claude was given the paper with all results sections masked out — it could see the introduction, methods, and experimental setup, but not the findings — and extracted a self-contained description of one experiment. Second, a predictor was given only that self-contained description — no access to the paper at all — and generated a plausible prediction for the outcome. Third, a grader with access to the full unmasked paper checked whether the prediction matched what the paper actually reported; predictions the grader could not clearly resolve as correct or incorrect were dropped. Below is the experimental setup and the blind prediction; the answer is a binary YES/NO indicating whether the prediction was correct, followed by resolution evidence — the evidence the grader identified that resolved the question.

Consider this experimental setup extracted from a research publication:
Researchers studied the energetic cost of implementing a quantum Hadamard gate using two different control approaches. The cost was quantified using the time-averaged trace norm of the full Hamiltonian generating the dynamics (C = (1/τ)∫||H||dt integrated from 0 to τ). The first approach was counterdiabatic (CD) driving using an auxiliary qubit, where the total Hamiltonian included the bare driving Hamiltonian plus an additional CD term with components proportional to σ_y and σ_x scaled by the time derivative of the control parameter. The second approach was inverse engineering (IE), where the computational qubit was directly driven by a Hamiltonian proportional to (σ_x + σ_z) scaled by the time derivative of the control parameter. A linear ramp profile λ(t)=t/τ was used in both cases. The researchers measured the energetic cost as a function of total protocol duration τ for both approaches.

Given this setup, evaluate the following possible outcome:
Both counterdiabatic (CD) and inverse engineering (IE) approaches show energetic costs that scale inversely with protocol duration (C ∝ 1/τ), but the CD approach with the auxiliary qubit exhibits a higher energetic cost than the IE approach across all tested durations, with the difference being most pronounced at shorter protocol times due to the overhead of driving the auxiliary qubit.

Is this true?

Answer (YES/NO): NO